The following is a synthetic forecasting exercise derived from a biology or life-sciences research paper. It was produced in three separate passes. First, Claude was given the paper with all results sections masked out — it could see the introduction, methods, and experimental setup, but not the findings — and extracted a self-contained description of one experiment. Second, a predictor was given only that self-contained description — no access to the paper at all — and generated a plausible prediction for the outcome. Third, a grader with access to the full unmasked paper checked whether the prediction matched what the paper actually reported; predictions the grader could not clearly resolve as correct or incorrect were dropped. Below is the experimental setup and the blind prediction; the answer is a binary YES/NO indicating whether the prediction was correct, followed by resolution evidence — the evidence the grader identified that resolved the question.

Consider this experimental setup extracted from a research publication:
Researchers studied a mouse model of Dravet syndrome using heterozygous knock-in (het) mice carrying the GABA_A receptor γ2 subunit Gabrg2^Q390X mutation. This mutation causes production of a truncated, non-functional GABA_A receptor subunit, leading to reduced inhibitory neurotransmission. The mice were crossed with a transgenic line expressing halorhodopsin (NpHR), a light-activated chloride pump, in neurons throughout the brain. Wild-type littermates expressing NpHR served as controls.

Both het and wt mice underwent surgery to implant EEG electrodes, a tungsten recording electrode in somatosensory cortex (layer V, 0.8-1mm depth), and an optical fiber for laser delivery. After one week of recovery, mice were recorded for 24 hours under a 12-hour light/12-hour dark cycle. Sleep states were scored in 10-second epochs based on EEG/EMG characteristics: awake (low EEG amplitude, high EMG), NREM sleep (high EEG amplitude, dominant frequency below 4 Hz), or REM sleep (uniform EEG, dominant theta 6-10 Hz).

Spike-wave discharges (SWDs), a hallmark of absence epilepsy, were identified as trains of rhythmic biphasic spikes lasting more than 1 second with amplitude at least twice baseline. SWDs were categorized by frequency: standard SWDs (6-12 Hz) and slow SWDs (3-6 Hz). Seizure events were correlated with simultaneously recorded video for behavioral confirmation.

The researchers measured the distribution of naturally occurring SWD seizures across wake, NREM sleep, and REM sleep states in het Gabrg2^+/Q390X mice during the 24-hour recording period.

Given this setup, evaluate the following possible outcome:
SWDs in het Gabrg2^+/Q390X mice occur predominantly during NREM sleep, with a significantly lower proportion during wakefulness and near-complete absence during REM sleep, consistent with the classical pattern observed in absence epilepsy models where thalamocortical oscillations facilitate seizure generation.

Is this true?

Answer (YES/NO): NO